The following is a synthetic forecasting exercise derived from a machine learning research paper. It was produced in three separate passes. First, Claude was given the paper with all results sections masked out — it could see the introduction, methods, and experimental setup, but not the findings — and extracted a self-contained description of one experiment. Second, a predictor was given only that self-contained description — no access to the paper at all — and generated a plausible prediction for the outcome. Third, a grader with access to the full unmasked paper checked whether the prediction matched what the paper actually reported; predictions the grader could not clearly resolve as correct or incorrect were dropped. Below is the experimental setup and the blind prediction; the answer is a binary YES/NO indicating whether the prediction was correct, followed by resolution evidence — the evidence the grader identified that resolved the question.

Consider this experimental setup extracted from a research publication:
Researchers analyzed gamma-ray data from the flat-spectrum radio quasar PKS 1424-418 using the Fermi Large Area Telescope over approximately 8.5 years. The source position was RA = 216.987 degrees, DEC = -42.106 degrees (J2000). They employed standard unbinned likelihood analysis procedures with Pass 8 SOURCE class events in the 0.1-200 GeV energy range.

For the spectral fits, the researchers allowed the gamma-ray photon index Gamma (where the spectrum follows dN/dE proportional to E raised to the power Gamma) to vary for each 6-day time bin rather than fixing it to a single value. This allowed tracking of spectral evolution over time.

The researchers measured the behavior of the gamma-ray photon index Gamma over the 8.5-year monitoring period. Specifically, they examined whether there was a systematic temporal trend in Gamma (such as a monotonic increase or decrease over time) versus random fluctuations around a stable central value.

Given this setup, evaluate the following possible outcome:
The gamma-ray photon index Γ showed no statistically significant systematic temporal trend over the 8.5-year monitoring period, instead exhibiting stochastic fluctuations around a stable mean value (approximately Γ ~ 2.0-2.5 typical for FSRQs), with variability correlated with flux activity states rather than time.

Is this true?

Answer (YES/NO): YES